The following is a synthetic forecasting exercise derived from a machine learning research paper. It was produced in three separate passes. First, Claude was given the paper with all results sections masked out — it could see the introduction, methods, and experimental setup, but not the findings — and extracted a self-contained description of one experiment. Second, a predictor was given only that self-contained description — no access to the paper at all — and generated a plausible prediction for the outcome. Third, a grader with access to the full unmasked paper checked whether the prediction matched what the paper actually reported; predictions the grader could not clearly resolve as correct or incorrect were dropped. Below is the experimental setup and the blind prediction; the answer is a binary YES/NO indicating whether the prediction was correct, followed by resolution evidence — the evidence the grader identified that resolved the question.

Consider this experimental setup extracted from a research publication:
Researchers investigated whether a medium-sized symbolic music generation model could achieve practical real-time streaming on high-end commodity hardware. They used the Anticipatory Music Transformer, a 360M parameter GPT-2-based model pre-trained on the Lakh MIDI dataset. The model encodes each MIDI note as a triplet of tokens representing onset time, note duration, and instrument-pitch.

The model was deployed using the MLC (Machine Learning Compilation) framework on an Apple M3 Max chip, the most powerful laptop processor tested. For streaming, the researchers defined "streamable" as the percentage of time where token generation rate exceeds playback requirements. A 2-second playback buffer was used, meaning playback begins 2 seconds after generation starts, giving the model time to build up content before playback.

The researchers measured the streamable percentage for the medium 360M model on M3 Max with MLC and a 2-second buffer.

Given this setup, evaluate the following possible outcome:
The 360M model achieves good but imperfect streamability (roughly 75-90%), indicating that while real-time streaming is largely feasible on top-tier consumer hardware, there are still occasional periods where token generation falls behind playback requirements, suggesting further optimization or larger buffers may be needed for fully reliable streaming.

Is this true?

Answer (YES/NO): NO